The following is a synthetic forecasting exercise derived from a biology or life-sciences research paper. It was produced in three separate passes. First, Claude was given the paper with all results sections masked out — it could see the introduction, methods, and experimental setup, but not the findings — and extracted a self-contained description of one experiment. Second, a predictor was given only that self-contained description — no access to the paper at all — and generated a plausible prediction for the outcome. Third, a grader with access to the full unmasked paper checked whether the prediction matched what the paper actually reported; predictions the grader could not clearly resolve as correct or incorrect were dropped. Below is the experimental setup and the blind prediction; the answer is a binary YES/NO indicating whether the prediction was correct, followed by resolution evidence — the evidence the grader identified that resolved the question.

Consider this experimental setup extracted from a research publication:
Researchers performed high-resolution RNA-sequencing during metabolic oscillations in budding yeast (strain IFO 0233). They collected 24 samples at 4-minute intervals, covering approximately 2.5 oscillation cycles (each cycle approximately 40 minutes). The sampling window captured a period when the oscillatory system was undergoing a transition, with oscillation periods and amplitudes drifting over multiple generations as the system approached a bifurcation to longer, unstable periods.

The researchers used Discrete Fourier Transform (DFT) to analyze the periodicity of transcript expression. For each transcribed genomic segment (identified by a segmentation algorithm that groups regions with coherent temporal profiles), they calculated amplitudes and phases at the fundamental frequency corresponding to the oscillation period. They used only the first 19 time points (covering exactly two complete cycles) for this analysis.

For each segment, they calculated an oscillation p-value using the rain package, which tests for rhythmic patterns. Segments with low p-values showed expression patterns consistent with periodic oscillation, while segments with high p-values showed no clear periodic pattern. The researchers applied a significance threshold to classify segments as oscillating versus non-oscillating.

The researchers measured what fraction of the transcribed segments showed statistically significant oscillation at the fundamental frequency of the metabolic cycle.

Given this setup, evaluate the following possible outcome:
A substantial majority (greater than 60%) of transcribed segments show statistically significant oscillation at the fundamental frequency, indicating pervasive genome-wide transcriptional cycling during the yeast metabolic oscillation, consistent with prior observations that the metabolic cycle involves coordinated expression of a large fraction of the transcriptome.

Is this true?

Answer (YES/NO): YES